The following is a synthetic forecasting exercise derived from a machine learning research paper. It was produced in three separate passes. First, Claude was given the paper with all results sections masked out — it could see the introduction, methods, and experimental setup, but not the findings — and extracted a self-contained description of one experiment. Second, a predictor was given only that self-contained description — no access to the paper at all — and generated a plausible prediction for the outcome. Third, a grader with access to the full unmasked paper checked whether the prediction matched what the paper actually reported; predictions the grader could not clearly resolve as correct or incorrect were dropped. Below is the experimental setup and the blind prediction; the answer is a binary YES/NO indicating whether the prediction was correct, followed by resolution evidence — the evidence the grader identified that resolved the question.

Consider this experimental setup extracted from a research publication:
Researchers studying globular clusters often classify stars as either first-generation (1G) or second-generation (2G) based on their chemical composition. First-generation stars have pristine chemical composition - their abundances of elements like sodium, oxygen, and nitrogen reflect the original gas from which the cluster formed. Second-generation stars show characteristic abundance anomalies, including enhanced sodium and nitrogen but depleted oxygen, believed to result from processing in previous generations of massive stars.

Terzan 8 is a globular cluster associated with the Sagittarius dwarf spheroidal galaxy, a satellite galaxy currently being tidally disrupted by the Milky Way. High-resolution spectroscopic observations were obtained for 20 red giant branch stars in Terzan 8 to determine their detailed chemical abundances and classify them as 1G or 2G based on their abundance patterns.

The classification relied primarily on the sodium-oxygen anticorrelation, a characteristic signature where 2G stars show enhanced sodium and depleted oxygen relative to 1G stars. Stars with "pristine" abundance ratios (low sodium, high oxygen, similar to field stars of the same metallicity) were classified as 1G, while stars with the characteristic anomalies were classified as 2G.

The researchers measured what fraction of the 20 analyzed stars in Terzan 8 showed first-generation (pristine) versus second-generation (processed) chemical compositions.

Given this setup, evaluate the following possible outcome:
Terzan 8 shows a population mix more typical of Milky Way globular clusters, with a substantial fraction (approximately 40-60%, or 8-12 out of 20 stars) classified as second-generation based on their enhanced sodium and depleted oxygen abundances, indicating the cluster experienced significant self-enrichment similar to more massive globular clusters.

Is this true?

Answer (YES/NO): NO